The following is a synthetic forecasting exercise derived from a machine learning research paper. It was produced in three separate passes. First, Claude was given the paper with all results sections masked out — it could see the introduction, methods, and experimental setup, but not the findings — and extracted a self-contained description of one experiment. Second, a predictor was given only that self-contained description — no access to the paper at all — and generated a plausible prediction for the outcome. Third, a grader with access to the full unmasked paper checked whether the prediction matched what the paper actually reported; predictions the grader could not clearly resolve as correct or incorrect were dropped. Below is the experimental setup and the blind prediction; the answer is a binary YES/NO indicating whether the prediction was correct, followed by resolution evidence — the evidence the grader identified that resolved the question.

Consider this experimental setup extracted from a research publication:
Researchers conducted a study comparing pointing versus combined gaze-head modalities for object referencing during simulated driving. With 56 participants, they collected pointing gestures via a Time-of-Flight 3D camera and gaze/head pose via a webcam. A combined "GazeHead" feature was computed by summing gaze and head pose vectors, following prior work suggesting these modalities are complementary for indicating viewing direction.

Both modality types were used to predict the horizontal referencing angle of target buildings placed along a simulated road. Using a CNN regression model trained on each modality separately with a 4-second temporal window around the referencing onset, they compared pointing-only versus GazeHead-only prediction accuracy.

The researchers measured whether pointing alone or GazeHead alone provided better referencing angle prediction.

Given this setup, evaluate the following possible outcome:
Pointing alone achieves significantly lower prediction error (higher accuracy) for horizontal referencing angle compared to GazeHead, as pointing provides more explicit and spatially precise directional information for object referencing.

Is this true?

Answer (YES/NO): NO